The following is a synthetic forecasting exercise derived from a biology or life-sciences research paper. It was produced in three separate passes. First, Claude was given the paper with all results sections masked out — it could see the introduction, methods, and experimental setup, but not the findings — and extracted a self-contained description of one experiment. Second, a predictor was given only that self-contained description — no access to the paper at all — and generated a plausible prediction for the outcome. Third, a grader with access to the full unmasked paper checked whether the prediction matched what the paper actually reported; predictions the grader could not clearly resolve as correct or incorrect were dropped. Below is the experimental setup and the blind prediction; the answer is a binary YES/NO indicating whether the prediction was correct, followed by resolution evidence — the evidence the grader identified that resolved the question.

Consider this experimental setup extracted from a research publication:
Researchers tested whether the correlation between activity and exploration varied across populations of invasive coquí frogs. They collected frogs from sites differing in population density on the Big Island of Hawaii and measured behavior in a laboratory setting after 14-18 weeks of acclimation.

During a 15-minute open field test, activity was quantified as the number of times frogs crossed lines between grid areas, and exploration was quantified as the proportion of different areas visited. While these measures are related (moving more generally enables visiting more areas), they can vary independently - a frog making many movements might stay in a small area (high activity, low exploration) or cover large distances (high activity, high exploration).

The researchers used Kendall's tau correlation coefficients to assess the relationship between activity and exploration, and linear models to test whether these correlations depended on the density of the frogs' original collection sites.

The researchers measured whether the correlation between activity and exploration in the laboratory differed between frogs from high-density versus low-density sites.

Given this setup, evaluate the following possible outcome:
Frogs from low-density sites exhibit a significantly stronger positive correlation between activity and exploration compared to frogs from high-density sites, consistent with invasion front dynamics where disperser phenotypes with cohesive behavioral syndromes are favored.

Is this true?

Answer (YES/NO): NO